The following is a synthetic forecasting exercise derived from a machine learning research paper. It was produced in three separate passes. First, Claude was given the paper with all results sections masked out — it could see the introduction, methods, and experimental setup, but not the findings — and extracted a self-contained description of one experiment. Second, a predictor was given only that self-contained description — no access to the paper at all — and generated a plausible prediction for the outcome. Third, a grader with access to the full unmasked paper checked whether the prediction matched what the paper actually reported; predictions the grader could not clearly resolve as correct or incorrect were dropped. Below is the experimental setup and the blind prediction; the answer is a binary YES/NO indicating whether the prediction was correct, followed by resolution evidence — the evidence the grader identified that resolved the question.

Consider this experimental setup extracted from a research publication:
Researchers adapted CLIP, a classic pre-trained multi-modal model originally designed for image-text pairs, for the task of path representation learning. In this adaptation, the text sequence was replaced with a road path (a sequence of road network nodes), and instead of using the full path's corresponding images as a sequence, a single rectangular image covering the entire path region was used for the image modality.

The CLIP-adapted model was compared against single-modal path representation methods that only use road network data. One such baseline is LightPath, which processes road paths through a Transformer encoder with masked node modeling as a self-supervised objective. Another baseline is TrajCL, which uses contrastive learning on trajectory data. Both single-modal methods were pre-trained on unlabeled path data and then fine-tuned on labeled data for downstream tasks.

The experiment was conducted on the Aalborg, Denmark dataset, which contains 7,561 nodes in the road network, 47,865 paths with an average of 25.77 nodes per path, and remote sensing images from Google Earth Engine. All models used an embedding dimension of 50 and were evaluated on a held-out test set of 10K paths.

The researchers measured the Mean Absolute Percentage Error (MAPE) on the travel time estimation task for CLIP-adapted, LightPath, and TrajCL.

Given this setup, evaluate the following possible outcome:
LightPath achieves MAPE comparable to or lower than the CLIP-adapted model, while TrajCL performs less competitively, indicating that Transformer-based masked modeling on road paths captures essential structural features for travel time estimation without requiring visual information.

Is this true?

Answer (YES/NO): NO